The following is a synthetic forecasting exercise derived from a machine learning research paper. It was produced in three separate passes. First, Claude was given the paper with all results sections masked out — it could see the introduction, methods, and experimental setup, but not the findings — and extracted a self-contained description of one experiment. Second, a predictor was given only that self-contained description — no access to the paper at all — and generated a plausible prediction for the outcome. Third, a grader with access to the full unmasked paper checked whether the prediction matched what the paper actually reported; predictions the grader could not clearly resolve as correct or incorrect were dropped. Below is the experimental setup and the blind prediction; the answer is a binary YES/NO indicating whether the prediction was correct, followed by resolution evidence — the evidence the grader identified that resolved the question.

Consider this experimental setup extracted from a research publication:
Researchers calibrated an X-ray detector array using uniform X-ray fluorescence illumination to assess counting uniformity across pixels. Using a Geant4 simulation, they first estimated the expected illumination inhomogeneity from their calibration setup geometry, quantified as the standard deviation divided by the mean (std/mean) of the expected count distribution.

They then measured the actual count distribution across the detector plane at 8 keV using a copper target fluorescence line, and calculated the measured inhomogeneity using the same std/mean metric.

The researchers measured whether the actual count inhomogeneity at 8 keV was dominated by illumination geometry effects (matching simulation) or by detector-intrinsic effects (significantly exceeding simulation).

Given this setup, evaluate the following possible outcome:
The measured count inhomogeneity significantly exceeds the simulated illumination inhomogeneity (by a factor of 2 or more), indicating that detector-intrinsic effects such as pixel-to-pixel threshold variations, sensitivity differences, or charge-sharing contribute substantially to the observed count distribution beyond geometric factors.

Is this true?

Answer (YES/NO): NO